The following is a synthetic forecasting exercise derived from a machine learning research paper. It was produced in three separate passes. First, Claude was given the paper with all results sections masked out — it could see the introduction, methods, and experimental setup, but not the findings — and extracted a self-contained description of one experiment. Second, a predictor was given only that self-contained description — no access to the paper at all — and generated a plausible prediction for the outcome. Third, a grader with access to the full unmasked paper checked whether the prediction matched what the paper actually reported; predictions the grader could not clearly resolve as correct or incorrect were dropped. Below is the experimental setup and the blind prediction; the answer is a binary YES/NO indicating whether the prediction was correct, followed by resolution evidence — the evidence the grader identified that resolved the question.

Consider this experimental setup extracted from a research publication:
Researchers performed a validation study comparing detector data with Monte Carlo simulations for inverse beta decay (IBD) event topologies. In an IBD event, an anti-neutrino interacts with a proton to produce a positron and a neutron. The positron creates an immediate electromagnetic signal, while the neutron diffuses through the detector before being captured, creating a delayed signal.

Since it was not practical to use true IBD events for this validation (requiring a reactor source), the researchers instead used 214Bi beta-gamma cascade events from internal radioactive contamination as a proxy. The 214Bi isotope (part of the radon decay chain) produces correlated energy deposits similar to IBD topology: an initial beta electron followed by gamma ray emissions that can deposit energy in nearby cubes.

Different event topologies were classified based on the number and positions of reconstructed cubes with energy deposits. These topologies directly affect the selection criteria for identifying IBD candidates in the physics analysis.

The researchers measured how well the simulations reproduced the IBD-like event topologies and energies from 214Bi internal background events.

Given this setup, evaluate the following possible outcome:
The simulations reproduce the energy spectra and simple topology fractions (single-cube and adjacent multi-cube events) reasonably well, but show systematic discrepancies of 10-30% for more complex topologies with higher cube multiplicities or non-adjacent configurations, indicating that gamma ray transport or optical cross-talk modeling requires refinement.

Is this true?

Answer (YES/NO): NO